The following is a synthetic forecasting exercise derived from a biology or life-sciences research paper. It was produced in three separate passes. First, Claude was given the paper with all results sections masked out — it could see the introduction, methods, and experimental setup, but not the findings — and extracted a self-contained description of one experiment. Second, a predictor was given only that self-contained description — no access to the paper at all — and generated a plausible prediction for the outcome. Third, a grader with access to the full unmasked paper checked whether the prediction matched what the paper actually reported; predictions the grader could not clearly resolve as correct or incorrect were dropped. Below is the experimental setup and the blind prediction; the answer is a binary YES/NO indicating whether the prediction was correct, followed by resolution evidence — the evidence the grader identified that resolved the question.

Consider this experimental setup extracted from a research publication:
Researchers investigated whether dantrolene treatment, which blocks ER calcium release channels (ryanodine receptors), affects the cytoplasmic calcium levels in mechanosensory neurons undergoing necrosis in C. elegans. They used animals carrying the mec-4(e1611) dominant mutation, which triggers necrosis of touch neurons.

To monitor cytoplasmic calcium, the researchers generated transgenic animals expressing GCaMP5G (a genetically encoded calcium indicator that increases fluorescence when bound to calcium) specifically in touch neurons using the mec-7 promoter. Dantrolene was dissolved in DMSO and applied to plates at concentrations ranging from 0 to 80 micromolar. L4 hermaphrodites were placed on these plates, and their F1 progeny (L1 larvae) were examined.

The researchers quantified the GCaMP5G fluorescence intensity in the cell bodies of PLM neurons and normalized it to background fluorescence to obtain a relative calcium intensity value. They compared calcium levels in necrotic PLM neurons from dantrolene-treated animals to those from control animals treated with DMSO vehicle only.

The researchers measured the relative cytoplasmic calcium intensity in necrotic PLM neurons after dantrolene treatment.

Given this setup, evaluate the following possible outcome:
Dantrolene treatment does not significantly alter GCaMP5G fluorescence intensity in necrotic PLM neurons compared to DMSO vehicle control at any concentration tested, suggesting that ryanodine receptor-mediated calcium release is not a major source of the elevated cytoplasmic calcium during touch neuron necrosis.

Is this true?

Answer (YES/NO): NO